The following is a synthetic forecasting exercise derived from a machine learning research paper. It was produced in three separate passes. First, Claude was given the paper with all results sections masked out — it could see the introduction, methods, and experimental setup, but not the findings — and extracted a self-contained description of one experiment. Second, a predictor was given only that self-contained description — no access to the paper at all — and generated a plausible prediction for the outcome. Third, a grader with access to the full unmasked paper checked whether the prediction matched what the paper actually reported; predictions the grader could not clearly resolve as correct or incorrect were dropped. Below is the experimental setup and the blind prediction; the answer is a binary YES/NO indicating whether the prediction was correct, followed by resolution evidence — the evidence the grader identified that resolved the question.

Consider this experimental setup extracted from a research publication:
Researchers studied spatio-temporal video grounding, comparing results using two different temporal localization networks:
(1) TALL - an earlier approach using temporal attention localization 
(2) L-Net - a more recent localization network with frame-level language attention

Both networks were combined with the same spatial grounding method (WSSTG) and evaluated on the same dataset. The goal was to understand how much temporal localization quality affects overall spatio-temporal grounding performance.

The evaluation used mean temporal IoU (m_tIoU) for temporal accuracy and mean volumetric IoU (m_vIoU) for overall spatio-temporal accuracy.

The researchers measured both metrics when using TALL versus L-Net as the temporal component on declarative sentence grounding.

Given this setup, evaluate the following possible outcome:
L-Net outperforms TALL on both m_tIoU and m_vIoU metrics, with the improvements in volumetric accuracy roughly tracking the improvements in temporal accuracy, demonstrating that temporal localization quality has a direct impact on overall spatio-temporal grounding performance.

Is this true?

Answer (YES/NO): NO